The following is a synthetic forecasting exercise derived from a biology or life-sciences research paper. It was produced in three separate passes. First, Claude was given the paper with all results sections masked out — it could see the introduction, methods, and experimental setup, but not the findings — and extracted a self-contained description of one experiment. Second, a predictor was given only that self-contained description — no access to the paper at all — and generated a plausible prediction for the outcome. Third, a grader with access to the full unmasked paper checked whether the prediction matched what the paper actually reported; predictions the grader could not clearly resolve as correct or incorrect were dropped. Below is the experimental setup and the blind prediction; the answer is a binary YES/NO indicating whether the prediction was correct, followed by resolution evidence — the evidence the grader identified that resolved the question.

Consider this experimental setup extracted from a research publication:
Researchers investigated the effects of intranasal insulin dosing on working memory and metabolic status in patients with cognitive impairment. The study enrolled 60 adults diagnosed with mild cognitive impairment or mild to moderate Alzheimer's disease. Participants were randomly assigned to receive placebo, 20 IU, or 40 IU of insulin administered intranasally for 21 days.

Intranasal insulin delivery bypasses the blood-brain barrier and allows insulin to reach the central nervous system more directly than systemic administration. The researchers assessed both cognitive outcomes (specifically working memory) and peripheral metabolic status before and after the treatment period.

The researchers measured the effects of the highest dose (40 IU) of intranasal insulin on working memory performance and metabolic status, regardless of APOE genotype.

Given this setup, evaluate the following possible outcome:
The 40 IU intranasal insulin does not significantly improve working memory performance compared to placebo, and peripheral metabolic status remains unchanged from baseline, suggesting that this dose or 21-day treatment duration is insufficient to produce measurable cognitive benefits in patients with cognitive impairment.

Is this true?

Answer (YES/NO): NO